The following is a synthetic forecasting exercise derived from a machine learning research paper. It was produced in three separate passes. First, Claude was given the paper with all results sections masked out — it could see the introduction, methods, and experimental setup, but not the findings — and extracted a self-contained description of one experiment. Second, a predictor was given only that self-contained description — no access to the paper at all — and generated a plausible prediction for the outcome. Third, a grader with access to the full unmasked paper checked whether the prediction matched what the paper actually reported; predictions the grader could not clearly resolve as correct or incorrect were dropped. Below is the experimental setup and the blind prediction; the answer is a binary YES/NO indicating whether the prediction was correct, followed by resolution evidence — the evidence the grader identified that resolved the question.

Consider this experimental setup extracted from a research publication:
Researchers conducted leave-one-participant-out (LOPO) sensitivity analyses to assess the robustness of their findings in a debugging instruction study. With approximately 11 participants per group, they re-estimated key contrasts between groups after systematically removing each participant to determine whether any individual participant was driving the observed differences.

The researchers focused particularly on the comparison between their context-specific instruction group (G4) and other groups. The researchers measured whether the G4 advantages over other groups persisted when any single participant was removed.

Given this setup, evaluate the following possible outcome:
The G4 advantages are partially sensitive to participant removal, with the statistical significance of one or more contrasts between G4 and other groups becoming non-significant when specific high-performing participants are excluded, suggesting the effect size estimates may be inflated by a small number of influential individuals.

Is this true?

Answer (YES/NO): NO